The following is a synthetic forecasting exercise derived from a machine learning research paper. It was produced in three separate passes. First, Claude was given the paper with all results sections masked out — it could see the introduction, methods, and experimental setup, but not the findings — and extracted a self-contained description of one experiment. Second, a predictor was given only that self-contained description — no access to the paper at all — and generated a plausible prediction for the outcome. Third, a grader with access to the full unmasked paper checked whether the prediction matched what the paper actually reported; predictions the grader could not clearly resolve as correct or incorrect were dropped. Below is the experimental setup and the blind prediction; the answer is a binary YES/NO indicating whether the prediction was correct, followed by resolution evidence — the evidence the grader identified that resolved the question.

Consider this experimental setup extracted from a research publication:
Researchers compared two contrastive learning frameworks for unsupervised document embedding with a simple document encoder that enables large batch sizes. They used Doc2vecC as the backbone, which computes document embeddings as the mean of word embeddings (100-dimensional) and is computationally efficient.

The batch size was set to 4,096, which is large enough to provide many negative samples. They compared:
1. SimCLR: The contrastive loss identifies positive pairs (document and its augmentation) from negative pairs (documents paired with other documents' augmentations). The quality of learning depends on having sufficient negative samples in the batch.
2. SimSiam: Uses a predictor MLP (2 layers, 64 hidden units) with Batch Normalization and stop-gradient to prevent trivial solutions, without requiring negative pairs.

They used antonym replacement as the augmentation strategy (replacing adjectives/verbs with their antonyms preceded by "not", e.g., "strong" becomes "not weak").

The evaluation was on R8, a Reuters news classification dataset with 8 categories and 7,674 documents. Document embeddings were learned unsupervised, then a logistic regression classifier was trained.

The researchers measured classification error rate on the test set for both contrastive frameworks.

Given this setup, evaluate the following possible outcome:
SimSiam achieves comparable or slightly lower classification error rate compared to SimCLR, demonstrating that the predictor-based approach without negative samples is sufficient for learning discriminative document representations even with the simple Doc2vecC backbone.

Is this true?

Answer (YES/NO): NO